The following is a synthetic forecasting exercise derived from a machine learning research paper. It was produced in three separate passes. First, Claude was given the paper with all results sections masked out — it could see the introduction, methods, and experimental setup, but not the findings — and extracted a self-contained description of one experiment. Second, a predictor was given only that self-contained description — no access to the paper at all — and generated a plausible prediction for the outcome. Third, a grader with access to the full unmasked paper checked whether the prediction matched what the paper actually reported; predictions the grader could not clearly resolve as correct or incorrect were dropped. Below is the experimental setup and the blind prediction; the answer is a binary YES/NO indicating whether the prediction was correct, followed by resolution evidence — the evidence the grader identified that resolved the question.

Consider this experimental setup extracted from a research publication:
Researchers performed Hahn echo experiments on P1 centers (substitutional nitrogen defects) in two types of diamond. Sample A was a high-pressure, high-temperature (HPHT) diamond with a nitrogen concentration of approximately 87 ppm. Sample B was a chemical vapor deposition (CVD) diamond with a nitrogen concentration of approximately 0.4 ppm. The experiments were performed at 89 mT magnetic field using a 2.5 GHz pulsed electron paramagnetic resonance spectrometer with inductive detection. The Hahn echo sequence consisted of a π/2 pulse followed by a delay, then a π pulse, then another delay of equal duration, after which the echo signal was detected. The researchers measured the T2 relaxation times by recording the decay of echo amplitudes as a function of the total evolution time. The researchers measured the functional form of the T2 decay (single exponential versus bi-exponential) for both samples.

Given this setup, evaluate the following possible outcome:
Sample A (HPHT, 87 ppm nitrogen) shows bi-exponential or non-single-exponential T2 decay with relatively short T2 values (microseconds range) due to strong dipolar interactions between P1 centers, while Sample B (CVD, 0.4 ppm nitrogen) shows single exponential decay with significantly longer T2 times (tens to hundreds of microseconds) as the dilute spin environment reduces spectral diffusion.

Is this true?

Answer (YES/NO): YES